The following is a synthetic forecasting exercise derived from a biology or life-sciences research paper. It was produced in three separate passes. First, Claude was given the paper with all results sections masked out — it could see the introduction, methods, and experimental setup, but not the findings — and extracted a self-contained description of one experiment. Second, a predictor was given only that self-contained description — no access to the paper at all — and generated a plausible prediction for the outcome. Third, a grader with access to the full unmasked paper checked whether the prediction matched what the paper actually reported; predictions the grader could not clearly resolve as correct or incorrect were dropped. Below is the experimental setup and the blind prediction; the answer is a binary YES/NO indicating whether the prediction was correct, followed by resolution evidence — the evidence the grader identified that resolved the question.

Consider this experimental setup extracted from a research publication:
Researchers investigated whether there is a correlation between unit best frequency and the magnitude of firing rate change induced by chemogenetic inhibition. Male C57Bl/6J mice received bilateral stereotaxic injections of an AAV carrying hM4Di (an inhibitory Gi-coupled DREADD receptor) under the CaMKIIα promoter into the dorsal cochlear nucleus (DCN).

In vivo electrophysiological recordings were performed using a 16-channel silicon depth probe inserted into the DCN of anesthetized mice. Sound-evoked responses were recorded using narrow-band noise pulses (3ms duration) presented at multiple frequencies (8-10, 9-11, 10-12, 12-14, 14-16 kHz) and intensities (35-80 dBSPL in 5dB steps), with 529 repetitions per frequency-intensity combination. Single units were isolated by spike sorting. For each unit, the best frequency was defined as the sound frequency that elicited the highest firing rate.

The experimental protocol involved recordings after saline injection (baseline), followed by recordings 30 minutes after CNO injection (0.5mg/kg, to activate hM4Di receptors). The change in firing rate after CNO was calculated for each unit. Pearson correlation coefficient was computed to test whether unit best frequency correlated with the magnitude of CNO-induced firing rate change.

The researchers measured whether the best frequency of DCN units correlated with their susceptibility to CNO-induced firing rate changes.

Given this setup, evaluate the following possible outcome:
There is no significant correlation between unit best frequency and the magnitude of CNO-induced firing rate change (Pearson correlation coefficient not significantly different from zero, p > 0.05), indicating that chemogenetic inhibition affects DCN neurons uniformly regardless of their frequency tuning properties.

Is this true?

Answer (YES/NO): YES